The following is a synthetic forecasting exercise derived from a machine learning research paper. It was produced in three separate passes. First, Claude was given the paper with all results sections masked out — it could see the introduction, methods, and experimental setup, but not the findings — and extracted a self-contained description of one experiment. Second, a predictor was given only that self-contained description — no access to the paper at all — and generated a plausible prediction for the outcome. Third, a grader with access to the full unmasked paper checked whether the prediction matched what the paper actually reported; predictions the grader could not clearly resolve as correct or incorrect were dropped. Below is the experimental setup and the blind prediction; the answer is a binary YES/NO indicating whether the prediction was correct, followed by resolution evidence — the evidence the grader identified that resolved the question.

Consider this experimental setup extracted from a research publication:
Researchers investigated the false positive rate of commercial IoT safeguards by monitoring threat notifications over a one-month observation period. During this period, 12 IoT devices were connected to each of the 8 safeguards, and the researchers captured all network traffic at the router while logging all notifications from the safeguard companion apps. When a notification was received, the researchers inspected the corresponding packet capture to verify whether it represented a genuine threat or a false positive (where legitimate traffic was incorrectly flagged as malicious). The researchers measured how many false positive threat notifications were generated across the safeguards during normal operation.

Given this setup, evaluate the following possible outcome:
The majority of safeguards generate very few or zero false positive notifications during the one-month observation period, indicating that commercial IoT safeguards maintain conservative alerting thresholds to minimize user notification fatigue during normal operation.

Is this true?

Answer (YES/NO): YES